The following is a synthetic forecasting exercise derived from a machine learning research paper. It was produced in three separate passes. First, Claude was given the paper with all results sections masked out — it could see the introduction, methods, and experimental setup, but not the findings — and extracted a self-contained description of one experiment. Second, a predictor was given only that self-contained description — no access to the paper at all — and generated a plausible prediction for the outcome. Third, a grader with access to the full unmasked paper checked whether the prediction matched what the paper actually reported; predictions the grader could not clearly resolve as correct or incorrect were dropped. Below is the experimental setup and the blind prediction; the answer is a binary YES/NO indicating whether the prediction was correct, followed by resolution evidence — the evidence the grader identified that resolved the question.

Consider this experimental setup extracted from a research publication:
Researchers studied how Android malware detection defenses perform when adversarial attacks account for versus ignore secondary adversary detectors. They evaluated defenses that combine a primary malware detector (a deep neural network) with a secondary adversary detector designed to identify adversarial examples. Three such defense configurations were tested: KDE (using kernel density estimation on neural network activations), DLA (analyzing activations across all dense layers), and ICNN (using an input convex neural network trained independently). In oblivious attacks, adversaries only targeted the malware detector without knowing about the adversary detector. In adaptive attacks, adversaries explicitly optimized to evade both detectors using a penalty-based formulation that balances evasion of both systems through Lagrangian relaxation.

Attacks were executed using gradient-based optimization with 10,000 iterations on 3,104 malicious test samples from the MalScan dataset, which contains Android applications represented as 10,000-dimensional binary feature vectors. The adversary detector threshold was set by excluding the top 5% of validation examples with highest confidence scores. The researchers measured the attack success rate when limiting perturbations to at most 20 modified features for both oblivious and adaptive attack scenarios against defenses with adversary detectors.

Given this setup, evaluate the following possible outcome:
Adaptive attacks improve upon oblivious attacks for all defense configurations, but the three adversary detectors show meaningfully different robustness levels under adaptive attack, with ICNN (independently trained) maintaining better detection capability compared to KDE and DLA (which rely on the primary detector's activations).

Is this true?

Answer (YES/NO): NO